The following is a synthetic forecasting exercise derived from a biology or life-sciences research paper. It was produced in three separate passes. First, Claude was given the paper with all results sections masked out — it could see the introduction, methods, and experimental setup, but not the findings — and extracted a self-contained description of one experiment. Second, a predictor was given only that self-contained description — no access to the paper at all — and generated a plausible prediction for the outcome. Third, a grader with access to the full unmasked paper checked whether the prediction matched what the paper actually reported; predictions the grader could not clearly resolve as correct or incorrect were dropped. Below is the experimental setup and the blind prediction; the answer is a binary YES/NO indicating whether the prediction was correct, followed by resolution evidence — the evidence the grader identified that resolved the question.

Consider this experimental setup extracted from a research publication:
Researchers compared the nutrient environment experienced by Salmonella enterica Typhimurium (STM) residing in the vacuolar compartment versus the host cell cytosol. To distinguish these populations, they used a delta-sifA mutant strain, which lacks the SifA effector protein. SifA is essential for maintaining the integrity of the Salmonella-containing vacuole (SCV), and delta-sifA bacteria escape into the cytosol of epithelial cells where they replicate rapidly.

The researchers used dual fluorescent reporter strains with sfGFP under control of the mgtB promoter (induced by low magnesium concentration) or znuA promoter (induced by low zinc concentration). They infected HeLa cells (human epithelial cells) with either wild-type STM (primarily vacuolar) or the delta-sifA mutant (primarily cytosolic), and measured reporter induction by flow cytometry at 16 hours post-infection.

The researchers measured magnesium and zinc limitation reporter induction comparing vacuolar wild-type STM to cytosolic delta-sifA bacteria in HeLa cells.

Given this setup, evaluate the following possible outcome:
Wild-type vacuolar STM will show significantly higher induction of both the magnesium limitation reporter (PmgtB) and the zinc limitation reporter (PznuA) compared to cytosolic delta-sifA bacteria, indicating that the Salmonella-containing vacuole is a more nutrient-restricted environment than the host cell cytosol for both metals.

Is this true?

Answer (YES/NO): YES